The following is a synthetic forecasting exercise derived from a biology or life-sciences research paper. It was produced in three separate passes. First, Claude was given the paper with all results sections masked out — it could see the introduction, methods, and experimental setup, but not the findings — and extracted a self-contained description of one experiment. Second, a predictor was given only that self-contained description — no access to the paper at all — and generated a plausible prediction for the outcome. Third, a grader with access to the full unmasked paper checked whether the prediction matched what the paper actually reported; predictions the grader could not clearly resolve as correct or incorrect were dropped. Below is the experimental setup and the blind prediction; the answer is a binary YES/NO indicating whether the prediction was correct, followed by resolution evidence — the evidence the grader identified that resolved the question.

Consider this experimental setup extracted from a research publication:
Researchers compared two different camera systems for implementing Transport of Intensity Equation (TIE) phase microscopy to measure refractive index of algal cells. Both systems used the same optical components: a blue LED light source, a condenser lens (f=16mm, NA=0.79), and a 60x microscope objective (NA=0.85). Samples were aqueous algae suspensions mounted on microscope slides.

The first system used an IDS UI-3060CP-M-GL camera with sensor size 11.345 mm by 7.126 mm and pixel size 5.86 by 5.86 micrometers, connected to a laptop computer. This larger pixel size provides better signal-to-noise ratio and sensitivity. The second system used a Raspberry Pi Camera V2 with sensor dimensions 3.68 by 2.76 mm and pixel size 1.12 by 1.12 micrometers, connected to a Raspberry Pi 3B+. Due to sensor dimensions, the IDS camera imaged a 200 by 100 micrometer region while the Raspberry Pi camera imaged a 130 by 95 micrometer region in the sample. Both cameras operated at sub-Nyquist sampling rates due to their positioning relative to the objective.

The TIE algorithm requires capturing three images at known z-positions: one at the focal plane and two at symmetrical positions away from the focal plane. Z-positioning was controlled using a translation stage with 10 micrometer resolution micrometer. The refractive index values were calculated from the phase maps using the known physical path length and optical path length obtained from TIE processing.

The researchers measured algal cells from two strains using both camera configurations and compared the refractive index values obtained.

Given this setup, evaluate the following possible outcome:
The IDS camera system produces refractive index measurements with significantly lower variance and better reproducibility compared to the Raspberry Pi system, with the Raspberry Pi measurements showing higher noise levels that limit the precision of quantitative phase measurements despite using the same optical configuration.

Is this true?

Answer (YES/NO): NO